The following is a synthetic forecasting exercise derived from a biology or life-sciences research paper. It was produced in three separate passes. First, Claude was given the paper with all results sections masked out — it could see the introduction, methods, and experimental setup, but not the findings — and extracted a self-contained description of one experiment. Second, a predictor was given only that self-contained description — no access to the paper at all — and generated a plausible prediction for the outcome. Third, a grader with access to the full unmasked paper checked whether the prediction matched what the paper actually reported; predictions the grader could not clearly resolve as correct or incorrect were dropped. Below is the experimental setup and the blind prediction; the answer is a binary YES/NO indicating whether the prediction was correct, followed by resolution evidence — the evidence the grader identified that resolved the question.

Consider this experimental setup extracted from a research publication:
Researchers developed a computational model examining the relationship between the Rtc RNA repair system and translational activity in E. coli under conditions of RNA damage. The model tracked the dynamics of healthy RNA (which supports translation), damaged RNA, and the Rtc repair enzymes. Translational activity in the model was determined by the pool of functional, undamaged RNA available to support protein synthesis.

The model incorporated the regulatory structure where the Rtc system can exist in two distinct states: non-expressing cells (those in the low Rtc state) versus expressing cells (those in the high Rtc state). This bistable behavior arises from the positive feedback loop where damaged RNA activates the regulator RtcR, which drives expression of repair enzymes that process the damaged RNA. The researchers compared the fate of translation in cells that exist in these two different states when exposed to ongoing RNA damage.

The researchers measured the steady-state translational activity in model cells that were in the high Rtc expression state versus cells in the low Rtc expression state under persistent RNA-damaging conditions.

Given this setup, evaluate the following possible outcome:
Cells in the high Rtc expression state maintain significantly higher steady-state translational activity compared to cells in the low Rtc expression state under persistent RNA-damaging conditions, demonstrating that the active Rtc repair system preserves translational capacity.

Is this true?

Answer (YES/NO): YES